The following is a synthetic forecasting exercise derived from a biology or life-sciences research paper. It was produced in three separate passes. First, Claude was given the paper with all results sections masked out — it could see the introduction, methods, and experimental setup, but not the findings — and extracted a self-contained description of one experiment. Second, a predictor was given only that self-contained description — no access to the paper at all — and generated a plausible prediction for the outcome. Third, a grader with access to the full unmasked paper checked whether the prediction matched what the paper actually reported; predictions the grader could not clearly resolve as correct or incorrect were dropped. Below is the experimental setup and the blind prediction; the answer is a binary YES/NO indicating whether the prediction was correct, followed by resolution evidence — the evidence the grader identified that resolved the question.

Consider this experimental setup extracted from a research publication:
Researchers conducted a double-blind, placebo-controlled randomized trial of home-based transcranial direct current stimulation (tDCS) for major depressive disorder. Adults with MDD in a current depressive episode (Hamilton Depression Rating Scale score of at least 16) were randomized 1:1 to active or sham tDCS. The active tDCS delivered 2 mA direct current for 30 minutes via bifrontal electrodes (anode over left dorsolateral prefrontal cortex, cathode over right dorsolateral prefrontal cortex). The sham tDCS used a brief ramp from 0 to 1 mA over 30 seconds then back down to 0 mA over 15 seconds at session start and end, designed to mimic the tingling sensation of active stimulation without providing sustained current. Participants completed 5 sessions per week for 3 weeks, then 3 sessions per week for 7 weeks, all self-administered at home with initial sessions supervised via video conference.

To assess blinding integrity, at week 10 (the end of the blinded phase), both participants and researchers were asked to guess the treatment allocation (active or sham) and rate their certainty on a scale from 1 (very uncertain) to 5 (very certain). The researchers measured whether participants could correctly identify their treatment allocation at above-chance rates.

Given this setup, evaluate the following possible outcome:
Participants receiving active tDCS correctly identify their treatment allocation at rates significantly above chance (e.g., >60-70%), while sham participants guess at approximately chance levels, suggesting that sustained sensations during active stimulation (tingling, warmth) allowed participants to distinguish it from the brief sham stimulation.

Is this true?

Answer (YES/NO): NO